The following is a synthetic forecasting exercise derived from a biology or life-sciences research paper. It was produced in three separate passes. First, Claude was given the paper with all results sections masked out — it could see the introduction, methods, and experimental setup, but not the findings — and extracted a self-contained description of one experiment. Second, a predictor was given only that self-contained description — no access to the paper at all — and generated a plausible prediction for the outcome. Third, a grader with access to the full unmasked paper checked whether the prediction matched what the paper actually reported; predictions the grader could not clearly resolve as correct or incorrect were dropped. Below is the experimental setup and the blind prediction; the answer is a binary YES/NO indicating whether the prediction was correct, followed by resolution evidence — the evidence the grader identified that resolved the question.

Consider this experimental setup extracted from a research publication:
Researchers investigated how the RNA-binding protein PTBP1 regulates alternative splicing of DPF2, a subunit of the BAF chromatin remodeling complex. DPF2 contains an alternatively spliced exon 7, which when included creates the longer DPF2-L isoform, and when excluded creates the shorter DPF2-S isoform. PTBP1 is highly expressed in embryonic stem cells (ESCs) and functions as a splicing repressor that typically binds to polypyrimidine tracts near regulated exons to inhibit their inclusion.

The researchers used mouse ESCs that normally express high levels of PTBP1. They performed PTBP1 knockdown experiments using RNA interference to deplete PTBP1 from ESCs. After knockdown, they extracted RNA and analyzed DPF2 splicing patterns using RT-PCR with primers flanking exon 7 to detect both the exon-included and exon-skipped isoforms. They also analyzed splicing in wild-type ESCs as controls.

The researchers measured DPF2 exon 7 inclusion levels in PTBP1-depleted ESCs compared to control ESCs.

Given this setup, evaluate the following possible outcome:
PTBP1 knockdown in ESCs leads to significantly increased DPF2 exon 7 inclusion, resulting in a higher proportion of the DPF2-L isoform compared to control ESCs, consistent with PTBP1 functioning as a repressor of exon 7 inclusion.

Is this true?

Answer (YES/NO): YES